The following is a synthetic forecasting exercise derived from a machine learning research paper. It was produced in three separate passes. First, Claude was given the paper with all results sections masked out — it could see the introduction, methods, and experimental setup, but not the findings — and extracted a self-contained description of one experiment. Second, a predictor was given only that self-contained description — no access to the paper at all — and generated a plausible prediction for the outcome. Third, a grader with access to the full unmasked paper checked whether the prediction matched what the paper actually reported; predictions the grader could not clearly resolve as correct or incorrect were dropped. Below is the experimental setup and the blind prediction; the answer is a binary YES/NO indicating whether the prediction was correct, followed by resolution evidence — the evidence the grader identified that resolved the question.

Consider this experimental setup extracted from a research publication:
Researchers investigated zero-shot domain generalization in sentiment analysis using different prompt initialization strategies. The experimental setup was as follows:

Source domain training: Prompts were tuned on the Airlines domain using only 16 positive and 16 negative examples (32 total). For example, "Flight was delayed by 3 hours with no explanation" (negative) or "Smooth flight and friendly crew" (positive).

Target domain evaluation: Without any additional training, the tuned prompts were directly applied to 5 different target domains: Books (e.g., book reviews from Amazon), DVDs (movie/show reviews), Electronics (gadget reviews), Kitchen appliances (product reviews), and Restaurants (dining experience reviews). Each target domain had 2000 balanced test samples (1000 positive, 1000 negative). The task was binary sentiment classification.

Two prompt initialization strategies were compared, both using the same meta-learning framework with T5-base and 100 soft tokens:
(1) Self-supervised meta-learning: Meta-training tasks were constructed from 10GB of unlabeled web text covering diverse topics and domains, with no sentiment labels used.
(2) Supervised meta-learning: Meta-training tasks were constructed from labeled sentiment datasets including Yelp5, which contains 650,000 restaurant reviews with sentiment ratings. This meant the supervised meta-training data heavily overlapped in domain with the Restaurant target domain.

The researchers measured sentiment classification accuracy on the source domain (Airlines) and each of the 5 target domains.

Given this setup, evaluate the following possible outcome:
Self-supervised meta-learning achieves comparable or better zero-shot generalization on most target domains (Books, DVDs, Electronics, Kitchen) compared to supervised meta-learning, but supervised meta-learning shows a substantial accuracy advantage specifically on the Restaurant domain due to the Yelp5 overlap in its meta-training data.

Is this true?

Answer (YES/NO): NO